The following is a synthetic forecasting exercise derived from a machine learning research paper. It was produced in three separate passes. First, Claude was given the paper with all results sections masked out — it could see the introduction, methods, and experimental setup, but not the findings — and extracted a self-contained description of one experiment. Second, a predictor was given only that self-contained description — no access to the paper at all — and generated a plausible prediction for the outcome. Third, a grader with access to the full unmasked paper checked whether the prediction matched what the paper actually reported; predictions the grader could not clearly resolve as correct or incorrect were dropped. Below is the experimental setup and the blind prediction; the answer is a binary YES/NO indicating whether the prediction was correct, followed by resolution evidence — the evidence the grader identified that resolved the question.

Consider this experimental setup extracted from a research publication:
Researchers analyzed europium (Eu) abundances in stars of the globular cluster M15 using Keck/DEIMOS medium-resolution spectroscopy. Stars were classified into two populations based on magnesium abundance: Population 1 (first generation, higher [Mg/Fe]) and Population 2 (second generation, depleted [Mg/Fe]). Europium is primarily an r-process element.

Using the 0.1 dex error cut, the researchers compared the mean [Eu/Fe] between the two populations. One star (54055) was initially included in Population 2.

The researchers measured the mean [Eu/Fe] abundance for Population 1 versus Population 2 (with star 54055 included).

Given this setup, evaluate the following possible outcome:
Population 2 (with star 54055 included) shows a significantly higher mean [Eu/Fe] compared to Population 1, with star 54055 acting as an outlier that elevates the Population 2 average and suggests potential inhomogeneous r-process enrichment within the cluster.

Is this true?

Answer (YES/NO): NO